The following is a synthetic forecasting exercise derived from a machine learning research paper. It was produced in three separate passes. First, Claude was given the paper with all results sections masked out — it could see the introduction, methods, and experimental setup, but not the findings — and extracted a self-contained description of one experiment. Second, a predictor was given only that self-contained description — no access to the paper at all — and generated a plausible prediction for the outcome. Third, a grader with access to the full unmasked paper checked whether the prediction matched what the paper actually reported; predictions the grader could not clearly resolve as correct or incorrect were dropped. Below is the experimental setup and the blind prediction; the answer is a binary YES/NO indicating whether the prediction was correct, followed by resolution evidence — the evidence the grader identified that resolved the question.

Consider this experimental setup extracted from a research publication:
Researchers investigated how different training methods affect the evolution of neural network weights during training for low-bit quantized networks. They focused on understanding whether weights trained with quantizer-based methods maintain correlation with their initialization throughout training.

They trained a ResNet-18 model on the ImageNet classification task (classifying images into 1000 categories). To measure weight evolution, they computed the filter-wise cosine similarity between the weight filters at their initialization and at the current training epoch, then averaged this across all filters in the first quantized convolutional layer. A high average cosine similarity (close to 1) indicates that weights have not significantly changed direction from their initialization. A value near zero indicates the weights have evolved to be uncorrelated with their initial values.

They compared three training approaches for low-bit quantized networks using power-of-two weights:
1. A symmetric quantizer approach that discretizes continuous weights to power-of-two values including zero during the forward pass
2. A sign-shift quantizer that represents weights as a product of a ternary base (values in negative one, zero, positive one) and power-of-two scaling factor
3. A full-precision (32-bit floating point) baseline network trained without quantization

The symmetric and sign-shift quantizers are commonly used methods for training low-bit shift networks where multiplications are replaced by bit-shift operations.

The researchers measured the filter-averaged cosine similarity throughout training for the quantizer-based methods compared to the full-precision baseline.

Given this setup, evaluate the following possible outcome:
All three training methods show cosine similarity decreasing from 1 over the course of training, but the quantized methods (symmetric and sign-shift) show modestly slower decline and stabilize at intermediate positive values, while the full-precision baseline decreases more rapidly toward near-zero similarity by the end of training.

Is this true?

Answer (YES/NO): NO